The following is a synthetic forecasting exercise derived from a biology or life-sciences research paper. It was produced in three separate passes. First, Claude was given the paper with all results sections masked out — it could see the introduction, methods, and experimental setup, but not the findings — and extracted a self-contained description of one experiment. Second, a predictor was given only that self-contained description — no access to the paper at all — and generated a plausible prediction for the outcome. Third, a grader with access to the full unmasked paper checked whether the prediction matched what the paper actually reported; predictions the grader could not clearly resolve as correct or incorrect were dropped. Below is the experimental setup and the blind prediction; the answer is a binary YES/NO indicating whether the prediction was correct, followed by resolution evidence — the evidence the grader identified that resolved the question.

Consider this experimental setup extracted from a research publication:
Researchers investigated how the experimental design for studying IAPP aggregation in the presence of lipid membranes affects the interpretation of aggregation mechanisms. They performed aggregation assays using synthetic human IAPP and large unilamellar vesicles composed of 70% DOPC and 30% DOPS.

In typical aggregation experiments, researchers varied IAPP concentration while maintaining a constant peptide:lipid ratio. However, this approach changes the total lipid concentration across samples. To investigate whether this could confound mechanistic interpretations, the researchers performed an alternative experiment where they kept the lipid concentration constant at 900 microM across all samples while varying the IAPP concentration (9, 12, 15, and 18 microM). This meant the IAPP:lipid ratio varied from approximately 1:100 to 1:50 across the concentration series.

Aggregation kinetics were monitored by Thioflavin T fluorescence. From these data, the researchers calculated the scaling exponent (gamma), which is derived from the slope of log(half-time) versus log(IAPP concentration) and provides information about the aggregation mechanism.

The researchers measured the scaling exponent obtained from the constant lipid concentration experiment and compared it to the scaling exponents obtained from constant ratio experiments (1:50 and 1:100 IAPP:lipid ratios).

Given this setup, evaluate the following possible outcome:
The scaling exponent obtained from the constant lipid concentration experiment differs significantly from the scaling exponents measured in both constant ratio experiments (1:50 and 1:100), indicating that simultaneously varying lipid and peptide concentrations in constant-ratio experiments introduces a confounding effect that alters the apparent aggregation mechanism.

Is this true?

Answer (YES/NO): NO